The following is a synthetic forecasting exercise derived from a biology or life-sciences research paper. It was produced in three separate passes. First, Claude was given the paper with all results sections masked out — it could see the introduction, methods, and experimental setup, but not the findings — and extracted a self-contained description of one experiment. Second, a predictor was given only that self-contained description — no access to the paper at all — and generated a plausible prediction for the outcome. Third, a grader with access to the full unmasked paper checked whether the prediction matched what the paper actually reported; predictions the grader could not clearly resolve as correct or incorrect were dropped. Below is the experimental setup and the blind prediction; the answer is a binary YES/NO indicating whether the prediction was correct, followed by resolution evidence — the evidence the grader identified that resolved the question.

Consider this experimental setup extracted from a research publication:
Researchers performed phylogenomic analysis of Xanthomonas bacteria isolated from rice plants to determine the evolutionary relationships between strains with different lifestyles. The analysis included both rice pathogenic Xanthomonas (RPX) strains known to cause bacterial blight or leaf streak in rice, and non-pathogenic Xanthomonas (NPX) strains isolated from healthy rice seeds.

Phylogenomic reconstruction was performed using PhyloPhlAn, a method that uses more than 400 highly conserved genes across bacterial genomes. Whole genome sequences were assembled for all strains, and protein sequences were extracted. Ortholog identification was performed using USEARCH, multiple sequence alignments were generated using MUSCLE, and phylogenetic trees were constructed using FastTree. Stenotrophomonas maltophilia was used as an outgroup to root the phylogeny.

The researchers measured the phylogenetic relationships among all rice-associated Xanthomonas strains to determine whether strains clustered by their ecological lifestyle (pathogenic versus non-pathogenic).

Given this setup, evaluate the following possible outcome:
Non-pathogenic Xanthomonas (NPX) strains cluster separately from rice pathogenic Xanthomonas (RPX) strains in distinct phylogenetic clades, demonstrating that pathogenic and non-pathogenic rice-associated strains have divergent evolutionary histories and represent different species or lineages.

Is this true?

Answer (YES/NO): NO